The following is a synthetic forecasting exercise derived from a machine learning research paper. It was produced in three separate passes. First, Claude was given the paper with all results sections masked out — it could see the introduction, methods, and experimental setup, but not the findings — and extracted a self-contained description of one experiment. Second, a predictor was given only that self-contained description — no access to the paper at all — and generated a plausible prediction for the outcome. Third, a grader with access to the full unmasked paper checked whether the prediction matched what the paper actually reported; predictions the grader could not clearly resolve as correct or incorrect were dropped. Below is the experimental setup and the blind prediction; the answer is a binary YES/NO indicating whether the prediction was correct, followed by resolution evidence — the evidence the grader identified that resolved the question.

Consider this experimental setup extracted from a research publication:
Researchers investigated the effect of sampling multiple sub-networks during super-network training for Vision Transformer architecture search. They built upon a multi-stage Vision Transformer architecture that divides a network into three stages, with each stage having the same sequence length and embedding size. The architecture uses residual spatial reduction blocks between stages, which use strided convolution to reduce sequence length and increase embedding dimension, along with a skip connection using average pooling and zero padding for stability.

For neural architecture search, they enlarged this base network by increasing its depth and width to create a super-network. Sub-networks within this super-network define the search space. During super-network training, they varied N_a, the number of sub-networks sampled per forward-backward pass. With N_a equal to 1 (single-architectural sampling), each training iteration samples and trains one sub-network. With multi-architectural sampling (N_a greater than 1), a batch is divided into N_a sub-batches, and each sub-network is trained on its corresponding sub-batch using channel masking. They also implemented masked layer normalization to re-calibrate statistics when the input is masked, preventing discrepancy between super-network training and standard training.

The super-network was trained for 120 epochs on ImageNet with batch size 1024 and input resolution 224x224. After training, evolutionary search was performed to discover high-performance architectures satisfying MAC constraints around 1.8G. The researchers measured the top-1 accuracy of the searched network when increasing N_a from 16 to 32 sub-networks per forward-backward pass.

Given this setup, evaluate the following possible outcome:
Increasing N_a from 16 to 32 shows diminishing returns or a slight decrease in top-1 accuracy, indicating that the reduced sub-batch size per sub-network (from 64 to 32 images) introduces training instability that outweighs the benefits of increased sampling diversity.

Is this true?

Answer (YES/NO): YES